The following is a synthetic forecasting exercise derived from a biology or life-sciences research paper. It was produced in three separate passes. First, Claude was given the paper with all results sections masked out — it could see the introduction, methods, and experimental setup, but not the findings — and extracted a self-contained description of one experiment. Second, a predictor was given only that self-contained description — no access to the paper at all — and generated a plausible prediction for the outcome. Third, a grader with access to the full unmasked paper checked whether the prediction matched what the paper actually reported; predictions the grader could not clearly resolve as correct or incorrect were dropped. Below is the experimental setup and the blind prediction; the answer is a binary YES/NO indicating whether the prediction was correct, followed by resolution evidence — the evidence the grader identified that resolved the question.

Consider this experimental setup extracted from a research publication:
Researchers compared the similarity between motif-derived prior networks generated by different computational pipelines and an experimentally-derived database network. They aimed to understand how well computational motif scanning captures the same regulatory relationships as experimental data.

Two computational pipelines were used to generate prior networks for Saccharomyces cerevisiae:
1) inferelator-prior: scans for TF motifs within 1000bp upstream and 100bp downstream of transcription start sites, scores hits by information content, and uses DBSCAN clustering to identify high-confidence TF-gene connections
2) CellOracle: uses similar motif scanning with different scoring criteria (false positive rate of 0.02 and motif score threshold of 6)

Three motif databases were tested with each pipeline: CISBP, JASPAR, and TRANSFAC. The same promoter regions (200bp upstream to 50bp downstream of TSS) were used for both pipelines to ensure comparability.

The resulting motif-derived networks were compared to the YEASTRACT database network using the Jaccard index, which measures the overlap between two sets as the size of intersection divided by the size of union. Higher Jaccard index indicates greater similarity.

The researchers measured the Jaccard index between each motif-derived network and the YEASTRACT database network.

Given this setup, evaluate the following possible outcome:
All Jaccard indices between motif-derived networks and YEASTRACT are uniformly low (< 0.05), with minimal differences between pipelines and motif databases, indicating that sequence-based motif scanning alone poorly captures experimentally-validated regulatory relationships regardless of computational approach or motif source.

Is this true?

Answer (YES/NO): NO